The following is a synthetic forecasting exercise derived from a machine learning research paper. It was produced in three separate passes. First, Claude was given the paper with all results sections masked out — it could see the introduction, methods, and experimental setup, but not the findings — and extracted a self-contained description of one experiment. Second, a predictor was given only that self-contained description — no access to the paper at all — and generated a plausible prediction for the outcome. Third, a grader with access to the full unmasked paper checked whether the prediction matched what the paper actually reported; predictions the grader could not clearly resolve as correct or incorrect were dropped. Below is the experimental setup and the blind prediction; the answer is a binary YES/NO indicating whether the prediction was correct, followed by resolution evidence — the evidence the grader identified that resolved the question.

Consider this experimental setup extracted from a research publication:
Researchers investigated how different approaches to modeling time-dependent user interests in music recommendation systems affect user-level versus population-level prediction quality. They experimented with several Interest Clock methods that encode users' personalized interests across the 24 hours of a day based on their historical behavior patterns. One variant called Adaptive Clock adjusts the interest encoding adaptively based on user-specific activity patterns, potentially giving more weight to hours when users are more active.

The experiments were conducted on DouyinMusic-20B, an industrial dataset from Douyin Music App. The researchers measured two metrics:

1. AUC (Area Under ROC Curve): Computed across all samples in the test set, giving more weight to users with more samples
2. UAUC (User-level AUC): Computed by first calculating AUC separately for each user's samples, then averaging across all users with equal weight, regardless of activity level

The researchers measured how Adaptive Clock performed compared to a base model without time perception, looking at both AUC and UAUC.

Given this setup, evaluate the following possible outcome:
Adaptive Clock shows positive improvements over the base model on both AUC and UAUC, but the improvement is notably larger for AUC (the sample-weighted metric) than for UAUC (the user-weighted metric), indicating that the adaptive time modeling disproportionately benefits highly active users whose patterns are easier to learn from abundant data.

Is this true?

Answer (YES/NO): NO